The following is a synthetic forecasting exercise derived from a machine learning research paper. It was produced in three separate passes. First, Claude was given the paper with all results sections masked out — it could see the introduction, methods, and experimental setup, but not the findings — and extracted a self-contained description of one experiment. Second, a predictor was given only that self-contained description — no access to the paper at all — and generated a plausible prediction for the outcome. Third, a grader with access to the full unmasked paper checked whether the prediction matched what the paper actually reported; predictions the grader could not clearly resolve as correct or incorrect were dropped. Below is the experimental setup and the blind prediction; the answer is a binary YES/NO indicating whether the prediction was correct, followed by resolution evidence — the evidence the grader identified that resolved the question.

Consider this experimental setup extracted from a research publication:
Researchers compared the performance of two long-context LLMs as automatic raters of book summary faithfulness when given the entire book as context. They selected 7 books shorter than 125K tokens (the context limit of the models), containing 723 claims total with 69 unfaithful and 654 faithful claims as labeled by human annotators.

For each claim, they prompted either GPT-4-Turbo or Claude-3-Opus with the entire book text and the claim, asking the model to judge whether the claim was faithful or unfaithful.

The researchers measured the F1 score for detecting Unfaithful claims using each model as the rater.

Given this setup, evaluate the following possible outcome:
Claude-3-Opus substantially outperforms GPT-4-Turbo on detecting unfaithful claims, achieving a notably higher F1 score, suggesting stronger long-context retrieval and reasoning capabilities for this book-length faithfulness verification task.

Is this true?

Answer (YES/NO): YES